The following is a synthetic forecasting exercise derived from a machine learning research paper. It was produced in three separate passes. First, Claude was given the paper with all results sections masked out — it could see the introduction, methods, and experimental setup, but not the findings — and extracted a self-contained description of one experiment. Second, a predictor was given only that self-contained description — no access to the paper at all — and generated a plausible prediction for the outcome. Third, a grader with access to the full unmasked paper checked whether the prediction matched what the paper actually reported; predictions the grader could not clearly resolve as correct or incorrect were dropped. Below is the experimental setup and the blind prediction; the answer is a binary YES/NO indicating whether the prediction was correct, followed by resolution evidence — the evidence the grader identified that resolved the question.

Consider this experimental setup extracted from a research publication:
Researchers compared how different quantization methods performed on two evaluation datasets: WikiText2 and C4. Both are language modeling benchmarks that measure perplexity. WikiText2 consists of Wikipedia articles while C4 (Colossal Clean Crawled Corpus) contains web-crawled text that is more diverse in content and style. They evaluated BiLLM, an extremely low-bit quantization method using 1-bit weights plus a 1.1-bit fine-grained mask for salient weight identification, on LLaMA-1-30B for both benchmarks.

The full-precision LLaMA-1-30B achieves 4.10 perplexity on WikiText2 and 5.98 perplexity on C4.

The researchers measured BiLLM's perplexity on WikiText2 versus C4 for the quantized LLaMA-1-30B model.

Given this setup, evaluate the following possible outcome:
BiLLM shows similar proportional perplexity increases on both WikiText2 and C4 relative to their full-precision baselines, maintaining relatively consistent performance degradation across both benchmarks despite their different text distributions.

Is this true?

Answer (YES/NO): NO